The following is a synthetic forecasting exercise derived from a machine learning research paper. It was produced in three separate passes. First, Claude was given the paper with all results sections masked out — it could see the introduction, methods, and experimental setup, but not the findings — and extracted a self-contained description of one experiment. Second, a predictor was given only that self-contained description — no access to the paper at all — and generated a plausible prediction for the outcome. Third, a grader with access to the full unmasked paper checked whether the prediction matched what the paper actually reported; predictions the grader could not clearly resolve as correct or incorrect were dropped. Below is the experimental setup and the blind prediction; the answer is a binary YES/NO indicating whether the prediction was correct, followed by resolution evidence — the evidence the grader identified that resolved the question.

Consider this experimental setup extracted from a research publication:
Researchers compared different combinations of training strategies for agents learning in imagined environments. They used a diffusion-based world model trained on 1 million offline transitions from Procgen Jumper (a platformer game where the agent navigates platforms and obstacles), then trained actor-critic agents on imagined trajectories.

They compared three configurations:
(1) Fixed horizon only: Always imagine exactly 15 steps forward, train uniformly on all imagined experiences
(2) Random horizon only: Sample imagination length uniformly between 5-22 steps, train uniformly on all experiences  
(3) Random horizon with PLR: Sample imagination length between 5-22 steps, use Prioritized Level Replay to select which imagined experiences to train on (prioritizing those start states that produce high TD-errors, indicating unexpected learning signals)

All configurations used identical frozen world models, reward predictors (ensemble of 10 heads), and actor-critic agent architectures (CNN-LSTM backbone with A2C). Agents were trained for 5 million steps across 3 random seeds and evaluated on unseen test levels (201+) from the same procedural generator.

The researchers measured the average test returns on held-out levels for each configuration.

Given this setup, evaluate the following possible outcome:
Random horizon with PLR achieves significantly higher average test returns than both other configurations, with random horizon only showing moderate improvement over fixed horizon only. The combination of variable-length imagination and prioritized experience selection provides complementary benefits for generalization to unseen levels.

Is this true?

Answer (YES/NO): YES